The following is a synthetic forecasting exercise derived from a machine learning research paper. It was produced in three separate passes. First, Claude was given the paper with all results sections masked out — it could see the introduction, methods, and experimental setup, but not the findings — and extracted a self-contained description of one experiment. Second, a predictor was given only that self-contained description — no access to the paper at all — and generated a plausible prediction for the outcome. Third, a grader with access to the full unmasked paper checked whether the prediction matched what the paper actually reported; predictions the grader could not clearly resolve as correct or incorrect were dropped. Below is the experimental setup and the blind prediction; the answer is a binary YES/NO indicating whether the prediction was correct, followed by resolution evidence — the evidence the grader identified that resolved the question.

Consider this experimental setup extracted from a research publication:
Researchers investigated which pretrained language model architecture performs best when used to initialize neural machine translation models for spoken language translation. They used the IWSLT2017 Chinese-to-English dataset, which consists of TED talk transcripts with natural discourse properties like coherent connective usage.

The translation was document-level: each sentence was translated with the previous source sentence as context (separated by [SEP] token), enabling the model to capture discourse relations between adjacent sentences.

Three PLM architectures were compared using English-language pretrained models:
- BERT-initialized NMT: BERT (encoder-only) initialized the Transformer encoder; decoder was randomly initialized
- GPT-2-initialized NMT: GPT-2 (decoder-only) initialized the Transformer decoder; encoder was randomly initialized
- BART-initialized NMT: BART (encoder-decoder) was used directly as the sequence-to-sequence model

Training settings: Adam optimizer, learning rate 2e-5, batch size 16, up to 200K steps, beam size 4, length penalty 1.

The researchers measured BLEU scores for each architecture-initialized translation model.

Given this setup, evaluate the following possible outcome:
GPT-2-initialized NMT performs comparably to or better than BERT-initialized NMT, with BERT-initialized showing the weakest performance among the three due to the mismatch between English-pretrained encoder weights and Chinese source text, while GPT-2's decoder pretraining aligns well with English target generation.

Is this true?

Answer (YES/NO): NO